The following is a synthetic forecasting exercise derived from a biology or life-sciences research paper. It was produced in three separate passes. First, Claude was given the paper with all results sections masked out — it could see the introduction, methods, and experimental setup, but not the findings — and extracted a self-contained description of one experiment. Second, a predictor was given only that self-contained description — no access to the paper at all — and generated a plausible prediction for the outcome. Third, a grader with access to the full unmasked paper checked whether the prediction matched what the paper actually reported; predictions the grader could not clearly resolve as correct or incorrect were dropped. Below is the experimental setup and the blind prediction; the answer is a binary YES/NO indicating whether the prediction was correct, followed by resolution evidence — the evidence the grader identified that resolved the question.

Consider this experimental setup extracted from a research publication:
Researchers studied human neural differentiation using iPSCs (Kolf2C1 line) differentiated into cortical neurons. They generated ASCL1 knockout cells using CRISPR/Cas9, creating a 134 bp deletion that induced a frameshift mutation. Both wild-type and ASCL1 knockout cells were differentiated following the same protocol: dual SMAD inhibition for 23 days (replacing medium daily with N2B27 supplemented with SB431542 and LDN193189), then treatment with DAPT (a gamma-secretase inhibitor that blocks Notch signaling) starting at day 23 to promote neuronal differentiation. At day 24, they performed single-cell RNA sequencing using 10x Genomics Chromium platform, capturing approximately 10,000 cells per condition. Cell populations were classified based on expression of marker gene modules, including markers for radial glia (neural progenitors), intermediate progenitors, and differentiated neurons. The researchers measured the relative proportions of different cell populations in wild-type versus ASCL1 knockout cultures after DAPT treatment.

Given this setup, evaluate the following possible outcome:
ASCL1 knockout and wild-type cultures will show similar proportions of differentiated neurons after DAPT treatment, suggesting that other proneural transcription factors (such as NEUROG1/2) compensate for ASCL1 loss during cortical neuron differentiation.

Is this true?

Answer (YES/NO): NO